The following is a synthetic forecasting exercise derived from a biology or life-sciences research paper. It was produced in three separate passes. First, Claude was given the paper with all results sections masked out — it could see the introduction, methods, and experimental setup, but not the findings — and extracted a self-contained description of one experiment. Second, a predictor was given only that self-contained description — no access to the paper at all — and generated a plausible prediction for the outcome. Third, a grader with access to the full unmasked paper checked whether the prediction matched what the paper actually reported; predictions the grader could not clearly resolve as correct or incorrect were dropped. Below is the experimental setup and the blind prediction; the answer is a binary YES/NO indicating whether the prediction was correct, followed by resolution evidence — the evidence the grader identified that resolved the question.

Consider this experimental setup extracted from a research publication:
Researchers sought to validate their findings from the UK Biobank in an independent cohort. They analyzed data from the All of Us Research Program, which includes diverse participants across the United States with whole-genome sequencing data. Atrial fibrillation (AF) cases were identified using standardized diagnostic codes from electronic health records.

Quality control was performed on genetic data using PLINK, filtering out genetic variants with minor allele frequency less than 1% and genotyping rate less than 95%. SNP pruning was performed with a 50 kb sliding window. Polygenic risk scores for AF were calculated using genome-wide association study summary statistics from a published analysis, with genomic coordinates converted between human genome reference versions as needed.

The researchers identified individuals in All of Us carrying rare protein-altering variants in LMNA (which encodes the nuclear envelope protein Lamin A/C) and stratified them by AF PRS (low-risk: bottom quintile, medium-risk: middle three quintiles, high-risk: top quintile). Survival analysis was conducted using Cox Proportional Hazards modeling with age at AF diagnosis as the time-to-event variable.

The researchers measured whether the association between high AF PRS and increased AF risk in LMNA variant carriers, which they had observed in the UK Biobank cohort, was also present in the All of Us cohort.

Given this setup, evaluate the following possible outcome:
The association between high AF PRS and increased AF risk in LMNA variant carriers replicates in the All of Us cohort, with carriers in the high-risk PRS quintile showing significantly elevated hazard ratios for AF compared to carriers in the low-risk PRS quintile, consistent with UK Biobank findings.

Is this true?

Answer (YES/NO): YES